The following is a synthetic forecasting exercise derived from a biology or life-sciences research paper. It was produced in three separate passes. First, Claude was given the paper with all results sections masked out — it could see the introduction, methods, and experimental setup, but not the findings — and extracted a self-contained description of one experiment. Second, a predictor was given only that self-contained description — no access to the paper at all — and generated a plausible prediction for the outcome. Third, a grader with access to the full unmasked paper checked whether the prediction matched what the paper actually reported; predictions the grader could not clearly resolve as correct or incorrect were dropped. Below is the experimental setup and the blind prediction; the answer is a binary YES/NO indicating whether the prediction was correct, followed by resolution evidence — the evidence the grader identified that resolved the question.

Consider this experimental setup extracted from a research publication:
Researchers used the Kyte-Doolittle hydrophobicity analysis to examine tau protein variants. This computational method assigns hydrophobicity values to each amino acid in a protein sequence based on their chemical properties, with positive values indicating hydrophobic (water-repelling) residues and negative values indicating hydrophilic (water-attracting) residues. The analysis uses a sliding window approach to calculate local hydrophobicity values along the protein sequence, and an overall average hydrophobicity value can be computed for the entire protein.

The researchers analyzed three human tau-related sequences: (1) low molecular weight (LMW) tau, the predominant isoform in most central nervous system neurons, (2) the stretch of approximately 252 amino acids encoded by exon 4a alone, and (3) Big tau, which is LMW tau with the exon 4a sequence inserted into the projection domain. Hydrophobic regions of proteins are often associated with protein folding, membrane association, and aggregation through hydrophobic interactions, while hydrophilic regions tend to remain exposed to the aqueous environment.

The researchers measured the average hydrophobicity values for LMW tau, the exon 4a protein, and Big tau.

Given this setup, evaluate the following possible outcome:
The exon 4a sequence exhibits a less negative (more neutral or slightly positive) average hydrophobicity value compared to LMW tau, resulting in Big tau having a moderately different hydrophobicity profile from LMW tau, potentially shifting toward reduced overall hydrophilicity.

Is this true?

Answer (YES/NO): NO